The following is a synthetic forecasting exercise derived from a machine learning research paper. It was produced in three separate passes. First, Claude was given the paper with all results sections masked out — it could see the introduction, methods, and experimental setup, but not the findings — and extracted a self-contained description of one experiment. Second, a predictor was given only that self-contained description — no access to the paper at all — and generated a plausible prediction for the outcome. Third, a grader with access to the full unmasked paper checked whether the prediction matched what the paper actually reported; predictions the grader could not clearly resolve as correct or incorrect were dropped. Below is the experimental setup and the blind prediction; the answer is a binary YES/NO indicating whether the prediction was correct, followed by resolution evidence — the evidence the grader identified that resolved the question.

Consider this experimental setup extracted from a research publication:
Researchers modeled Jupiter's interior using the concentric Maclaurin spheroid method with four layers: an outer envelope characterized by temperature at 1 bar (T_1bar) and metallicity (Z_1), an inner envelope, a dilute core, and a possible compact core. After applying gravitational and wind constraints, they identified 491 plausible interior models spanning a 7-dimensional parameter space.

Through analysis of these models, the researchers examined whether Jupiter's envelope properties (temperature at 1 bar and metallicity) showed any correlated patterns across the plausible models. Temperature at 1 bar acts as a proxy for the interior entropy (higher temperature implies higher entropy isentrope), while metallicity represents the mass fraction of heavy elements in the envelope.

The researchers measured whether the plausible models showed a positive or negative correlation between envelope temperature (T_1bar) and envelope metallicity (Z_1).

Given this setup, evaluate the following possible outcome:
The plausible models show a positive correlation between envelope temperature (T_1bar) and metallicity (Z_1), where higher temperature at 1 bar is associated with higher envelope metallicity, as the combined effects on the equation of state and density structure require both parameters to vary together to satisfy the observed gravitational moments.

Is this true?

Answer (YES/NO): YES